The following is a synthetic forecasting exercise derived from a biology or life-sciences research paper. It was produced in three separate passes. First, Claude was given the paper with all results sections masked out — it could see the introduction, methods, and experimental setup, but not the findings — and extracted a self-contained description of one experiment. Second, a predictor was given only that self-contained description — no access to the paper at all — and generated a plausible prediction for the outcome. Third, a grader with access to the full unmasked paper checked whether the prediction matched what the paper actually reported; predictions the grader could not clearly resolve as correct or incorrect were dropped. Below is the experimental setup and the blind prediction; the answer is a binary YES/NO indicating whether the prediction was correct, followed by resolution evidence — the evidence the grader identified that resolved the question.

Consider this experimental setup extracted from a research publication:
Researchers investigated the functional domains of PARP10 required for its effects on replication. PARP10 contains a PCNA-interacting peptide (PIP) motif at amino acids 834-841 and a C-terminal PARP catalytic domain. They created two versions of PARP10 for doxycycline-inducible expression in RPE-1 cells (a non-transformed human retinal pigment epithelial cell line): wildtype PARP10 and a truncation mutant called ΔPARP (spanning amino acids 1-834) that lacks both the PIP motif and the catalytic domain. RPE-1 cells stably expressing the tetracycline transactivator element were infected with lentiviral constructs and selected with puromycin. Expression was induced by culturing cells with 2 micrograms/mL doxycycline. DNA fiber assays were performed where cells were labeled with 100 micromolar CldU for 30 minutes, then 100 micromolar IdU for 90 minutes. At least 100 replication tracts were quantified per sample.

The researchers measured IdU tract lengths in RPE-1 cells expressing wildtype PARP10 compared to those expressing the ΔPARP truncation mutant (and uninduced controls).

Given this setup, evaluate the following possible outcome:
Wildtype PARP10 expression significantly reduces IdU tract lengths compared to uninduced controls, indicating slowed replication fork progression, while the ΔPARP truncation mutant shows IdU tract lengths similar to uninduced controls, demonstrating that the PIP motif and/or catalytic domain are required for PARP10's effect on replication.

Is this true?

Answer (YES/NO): NO